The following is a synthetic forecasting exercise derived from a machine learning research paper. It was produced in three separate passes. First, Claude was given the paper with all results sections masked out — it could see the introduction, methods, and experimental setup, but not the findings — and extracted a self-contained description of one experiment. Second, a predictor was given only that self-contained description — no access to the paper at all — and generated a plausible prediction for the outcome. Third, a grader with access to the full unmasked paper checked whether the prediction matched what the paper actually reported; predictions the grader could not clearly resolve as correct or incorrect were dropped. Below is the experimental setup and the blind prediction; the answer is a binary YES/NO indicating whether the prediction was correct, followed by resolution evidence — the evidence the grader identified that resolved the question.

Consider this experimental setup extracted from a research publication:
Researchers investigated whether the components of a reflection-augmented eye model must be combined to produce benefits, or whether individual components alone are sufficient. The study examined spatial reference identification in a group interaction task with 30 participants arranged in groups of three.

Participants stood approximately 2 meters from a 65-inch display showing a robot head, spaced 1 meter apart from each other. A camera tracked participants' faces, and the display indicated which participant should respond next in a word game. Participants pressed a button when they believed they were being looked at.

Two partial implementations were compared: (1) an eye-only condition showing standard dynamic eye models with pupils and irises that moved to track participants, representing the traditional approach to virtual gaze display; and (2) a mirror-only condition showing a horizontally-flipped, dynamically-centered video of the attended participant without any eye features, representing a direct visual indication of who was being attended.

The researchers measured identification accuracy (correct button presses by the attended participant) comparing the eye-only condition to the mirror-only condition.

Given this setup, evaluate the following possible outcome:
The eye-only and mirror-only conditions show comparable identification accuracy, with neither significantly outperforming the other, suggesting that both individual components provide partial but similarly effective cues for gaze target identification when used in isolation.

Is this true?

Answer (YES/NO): NO